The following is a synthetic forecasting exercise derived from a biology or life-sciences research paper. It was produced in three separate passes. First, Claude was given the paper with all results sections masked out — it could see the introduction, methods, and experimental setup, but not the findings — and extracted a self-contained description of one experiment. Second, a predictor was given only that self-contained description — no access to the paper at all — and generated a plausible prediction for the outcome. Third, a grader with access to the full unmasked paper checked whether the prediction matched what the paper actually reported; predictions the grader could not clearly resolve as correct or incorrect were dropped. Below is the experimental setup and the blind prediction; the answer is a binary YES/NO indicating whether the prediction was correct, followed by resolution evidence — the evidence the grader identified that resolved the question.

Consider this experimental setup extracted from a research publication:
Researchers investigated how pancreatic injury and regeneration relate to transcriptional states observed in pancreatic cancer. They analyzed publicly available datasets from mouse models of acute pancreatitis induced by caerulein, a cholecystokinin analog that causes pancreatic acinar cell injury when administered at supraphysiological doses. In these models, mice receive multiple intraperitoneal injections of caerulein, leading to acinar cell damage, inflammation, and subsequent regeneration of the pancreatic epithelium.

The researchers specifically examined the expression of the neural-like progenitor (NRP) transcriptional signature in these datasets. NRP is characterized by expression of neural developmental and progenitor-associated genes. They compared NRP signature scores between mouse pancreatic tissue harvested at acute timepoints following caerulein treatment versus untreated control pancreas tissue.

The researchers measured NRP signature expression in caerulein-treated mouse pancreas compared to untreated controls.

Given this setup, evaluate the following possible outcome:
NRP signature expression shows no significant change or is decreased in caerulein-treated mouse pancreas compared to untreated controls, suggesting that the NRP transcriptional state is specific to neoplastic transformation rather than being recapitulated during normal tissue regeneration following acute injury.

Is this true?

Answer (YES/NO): NO